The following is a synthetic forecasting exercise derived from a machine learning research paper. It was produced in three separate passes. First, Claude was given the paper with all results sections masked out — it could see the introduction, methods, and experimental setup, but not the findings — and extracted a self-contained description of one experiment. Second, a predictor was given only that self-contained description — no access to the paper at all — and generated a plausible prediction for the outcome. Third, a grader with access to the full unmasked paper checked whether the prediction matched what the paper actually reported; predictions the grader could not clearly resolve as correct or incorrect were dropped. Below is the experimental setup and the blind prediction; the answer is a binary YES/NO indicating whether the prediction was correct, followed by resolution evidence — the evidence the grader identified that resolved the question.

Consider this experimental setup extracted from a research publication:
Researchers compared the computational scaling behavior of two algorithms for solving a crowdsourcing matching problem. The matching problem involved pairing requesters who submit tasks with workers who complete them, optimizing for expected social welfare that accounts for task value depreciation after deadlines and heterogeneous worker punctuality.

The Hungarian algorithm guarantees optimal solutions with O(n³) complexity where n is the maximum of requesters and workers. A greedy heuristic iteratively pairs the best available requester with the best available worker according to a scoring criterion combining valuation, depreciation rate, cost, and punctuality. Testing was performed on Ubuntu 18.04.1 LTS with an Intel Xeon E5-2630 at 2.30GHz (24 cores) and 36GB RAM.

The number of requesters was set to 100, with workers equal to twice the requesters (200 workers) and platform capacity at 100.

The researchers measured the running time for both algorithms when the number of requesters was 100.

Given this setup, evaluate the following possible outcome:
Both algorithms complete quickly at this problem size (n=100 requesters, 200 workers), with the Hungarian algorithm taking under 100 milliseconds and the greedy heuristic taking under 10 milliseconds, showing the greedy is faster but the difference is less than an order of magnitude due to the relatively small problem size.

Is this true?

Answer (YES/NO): NO